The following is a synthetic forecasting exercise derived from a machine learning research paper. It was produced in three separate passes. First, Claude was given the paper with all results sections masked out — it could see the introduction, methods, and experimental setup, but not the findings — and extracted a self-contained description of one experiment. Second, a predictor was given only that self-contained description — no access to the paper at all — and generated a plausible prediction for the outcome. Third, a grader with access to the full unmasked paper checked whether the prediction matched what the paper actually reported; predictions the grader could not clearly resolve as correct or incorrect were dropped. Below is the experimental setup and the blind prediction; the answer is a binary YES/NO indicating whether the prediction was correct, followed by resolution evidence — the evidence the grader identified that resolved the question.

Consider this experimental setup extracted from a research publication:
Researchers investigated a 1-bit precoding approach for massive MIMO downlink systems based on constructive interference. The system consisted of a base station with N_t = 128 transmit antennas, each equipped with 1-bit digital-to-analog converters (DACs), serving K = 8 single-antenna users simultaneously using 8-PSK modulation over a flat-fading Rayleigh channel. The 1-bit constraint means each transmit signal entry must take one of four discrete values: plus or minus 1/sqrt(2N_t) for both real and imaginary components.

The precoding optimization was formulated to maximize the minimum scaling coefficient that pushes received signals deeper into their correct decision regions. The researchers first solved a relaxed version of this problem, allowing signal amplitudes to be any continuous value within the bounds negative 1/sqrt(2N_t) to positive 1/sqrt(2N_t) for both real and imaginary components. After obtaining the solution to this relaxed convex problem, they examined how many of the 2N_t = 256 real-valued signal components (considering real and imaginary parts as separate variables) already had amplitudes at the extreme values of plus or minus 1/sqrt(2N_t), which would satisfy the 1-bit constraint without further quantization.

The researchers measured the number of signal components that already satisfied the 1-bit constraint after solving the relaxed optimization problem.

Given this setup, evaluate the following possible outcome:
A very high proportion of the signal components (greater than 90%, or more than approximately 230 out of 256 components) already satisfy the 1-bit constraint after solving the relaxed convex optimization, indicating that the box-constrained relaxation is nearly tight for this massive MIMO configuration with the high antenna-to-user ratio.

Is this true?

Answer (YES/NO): YES